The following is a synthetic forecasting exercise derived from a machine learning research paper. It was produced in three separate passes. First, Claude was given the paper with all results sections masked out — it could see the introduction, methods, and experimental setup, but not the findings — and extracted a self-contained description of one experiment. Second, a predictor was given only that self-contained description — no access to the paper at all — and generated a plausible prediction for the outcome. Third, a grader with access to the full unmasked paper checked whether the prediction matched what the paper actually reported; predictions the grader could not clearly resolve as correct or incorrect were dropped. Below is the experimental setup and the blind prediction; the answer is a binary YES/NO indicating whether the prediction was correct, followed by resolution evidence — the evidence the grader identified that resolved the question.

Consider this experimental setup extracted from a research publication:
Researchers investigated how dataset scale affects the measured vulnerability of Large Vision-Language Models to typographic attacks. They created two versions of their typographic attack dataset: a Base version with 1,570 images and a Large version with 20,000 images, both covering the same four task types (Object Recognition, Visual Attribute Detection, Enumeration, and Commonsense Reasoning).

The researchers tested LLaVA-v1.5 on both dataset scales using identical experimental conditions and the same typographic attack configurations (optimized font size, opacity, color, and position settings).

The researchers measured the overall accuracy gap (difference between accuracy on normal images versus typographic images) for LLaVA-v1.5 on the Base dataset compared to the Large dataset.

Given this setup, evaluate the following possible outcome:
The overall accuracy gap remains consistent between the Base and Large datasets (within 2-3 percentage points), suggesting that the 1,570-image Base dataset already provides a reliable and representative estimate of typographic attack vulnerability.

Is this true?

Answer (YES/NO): NO